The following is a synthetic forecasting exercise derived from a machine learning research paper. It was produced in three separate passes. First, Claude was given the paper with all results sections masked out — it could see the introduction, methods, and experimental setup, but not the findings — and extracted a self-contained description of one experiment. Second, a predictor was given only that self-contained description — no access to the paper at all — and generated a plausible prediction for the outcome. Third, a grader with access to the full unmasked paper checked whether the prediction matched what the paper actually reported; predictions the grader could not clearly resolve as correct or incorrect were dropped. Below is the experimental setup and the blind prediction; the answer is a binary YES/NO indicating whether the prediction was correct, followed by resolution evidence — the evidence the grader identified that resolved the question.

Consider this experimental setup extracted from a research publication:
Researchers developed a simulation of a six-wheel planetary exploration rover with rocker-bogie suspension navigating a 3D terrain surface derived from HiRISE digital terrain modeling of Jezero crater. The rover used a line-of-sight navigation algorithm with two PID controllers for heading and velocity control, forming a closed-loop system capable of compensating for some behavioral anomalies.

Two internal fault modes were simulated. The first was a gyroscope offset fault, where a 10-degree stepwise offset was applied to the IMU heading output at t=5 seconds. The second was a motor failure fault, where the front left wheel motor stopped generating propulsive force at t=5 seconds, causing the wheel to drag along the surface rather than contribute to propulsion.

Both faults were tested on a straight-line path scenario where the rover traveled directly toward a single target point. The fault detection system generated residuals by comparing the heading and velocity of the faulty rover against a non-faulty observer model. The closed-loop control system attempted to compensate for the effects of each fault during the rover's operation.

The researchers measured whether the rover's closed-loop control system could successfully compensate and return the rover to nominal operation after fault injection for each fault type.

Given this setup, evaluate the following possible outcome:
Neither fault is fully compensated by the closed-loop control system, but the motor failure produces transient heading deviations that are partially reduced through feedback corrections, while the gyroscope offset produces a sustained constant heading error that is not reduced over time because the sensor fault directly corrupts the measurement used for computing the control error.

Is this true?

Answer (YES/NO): NO